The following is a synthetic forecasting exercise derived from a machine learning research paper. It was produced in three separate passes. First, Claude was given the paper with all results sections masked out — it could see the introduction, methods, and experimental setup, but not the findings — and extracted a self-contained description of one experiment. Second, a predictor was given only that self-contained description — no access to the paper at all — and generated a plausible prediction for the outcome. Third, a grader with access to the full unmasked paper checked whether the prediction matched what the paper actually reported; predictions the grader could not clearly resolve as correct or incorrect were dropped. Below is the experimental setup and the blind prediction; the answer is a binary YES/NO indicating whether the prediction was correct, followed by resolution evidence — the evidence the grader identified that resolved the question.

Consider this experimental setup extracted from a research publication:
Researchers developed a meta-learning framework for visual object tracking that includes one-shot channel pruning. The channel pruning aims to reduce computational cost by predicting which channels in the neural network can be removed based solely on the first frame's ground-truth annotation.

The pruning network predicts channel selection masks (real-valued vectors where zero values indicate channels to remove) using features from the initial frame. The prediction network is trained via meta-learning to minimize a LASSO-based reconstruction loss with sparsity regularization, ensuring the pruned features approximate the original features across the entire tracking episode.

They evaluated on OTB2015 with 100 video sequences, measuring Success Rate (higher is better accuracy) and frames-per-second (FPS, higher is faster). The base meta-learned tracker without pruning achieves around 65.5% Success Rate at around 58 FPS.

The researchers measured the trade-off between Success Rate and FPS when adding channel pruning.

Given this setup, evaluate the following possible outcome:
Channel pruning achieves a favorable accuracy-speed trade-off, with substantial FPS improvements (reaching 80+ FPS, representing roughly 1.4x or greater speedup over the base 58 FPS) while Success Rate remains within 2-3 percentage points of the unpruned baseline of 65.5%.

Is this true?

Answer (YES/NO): NO